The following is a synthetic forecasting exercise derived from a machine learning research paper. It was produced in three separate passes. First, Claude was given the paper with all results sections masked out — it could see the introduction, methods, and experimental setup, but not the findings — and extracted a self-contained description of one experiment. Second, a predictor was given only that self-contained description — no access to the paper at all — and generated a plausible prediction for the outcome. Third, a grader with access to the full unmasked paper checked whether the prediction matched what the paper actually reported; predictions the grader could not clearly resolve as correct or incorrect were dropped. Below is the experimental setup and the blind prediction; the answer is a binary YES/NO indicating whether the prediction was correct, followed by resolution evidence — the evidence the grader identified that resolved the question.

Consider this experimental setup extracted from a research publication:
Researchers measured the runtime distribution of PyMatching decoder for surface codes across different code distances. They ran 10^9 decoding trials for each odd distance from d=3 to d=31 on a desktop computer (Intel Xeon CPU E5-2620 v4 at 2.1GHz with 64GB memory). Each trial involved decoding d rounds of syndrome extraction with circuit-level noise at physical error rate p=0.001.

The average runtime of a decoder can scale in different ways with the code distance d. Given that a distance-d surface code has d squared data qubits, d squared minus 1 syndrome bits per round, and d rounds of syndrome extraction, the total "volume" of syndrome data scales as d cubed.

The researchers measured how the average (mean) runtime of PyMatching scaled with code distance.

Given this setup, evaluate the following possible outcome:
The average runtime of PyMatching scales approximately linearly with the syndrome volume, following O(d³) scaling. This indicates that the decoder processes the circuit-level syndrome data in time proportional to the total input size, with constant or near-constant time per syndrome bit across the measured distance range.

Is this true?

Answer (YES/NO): YES